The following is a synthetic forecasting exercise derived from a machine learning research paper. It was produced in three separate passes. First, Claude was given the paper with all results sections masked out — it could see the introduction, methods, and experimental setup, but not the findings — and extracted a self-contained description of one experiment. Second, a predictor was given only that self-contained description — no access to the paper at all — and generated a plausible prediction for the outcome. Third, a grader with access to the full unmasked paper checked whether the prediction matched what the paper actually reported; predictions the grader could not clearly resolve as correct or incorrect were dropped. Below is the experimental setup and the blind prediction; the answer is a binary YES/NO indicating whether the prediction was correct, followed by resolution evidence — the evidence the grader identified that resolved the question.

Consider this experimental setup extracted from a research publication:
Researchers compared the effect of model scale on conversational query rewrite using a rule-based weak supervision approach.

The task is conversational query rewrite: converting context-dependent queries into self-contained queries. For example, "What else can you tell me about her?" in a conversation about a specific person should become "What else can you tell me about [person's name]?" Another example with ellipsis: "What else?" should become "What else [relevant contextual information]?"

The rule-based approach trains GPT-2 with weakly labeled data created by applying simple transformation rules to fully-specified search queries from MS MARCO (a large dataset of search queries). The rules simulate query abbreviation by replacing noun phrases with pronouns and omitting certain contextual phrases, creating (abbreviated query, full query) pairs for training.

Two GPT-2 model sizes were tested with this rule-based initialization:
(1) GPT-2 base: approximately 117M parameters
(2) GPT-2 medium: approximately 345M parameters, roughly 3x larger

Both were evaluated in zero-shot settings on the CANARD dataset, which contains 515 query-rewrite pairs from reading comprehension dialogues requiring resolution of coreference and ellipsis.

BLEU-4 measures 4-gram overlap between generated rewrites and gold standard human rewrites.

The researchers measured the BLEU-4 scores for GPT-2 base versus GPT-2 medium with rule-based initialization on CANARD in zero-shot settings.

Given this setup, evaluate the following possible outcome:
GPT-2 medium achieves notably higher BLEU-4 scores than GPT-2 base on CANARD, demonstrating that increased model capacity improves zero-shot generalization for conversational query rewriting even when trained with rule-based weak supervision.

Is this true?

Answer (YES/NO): NO